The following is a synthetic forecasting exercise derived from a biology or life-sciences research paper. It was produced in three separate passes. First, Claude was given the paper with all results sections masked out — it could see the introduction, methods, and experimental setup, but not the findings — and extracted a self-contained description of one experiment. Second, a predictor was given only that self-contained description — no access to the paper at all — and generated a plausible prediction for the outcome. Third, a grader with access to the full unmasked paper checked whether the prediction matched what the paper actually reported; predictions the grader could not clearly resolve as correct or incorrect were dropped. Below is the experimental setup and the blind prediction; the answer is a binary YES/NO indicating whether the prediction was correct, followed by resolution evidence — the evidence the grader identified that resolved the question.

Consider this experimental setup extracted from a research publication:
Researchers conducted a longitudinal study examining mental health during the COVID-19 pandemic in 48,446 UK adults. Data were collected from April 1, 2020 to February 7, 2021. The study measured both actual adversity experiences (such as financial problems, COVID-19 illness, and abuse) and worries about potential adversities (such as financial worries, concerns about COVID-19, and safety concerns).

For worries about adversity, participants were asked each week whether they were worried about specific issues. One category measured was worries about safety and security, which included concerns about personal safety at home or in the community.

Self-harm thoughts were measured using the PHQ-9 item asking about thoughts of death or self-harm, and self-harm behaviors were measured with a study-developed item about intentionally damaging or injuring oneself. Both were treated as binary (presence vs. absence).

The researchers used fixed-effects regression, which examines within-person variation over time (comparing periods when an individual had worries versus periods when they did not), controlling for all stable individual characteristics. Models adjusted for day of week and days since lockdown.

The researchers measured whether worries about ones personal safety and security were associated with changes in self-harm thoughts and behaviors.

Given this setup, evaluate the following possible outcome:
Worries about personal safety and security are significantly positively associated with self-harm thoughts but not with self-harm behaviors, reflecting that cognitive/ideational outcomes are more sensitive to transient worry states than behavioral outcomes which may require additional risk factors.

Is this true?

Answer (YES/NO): NO